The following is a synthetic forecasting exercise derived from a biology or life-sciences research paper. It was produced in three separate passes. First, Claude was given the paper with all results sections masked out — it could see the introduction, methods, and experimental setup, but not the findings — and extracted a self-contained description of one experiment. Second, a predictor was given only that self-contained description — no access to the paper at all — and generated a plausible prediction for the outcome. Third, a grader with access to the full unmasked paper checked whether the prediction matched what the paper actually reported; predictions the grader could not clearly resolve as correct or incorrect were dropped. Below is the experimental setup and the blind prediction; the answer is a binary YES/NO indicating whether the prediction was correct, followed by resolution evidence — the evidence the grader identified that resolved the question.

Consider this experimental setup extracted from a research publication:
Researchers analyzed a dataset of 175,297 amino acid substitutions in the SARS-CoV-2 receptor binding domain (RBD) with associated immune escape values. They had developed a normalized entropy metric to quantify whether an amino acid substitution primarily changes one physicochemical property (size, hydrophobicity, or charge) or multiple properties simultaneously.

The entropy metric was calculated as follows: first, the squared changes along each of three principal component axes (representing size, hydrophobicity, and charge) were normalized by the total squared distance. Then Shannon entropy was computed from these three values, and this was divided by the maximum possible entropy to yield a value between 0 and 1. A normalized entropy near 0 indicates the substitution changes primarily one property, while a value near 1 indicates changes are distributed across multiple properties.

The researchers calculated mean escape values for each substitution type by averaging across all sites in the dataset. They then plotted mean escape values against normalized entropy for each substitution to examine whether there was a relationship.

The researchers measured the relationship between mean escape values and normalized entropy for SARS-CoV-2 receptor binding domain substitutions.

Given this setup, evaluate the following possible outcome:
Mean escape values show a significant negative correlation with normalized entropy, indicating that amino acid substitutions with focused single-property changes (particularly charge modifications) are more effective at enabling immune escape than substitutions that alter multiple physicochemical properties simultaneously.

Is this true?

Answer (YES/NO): NO